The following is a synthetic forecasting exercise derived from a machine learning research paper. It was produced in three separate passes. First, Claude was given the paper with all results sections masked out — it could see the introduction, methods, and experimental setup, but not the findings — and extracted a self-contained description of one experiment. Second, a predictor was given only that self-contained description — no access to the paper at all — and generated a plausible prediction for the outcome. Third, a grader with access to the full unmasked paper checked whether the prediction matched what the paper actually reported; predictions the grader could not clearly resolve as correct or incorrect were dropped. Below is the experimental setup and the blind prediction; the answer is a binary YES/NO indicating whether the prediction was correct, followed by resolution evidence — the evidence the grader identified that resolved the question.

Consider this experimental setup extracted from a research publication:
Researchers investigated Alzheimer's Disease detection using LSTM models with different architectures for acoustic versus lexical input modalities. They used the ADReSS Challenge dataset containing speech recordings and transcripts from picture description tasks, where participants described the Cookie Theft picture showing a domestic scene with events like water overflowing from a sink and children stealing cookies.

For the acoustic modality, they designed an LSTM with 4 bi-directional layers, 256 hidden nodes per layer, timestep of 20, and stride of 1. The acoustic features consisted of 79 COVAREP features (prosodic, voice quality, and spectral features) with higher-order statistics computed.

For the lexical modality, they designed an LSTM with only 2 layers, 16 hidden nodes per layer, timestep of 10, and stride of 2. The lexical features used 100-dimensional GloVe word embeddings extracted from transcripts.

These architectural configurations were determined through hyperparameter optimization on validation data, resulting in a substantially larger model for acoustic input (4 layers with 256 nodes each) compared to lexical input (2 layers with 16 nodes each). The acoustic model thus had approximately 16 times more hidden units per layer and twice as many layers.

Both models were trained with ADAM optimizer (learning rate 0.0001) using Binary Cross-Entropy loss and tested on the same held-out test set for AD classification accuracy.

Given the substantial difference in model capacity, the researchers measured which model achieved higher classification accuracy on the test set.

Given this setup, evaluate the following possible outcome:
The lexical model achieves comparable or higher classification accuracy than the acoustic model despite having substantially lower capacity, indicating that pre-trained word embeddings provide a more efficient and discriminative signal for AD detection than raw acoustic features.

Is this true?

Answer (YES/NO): YES